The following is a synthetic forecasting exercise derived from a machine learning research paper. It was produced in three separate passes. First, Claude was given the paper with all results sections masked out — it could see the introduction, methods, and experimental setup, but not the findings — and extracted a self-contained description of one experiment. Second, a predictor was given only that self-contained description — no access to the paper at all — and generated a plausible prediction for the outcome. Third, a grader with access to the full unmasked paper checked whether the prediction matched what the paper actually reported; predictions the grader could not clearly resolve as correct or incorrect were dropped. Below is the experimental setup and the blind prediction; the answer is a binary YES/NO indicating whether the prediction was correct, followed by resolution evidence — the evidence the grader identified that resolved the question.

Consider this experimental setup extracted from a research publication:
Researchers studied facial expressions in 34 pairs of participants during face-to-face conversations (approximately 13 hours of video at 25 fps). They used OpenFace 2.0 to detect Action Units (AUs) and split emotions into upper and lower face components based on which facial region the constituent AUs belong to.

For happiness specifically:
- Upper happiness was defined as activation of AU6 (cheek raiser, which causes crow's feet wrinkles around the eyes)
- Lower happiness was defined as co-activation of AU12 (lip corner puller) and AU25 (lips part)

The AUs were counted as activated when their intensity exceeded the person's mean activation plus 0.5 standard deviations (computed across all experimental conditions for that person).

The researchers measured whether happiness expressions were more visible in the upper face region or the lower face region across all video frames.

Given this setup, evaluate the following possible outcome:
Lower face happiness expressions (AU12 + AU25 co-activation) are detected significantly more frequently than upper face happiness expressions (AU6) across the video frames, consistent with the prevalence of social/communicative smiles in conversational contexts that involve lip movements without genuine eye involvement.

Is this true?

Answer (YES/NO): NO